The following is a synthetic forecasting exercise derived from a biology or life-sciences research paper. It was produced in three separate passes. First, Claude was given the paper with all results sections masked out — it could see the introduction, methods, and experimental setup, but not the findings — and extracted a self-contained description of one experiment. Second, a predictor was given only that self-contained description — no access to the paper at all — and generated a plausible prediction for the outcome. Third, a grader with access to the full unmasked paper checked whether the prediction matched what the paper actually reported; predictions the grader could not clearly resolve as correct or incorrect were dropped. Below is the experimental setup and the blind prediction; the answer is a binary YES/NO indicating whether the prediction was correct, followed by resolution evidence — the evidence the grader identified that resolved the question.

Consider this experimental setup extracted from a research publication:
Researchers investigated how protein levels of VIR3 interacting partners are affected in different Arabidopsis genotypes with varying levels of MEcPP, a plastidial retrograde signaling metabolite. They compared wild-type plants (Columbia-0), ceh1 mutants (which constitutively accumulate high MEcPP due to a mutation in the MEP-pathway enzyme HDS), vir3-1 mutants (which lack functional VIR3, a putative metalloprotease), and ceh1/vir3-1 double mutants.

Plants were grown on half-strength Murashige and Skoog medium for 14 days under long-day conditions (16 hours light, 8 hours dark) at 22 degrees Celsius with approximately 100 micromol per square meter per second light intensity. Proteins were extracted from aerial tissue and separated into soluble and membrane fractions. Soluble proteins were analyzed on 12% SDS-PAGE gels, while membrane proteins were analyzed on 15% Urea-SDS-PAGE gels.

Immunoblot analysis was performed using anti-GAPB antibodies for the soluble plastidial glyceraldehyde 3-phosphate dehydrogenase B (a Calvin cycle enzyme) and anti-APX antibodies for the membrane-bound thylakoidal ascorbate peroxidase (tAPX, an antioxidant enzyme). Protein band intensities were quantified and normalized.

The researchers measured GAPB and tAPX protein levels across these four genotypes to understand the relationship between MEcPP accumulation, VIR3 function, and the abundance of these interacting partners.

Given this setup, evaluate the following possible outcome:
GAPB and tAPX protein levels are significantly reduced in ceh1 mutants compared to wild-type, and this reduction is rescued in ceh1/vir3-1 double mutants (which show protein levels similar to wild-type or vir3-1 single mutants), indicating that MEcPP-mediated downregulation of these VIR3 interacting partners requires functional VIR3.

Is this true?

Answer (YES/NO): YES